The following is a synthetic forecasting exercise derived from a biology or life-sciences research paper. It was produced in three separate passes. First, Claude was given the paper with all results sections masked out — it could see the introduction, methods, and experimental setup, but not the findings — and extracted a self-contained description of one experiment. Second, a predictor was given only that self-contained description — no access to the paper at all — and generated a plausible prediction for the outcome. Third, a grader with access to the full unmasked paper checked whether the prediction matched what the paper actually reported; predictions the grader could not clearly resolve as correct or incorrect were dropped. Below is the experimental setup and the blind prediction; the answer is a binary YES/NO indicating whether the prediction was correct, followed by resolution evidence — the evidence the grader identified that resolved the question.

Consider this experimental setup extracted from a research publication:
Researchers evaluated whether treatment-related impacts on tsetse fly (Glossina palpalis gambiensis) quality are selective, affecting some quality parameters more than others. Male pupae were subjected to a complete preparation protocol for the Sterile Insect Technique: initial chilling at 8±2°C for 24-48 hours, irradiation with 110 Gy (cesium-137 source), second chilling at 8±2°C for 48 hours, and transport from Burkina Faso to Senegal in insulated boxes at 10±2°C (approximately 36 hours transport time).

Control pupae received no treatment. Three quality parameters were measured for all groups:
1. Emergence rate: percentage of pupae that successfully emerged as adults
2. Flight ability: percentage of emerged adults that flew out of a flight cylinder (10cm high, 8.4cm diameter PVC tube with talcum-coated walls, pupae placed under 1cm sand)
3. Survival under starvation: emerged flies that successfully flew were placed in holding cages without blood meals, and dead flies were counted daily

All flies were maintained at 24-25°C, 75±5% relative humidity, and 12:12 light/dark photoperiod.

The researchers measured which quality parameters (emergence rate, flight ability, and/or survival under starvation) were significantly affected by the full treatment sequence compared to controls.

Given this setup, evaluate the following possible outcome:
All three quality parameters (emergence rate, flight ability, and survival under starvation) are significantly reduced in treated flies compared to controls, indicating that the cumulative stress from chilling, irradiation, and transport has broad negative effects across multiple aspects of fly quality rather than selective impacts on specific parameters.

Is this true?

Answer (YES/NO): NO